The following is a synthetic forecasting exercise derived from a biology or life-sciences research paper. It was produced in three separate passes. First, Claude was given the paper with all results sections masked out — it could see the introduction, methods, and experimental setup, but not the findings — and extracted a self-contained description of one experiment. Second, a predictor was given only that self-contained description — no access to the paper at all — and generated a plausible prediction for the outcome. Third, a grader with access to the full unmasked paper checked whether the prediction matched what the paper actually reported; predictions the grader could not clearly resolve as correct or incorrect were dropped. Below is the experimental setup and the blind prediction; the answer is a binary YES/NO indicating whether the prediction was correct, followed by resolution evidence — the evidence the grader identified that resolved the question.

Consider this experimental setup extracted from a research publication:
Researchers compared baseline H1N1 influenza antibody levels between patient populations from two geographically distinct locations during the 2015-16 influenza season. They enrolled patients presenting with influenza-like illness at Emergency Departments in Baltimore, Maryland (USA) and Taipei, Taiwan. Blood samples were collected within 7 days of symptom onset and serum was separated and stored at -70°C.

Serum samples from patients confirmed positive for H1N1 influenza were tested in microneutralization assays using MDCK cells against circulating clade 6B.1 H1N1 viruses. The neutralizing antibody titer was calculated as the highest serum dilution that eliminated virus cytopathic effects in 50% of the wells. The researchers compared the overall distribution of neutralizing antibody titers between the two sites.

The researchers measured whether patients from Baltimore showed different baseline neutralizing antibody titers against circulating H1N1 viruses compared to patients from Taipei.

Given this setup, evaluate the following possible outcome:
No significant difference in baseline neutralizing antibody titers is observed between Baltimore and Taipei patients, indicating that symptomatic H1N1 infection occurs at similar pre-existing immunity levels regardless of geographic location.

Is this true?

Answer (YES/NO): NO